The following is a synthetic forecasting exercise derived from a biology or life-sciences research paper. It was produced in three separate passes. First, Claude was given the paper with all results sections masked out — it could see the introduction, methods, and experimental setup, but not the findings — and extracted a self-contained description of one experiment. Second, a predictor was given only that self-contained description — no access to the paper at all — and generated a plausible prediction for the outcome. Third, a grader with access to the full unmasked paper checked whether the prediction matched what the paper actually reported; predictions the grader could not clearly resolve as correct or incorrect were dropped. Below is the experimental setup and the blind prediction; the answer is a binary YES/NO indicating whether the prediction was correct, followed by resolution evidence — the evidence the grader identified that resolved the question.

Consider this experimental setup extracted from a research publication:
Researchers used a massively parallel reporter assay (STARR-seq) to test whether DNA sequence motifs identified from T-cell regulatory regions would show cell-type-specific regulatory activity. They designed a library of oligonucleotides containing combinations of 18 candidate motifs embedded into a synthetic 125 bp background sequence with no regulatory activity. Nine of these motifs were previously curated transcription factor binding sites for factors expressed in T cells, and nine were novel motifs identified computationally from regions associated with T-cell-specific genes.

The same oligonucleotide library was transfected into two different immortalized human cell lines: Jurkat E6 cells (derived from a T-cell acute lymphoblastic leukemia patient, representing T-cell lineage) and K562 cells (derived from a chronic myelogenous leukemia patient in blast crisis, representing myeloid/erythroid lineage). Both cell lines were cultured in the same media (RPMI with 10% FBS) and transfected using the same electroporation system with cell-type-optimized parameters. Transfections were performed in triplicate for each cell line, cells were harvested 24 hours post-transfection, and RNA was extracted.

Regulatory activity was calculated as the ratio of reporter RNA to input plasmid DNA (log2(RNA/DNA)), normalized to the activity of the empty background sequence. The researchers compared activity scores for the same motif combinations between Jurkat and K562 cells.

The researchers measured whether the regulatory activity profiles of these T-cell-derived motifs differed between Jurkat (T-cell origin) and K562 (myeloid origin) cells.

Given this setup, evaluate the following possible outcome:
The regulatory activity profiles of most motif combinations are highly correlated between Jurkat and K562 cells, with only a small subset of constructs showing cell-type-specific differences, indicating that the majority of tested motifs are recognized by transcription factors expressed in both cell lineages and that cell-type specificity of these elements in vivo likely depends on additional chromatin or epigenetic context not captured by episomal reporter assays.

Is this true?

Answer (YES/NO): NO